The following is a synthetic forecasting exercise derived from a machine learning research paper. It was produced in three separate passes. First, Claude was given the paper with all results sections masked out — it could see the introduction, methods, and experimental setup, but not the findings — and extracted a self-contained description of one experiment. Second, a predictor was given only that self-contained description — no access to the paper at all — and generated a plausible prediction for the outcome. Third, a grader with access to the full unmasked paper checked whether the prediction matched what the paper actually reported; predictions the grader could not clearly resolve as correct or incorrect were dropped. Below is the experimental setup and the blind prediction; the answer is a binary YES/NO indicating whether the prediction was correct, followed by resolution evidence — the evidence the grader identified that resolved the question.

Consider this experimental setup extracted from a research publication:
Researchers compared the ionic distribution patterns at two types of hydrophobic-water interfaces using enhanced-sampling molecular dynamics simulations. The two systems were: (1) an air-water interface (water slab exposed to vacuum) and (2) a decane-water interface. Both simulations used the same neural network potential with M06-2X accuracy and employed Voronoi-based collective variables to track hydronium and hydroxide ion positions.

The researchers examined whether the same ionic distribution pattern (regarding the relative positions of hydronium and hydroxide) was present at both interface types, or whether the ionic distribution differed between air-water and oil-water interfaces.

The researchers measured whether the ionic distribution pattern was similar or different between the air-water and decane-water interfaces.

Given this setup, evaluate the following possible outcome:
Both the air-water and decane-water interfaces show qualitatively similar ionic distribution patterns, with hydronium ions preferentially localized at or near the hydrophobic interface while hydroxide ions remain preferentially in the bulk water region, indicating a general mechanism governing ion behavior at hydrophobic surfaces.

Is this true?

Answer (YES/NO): NO